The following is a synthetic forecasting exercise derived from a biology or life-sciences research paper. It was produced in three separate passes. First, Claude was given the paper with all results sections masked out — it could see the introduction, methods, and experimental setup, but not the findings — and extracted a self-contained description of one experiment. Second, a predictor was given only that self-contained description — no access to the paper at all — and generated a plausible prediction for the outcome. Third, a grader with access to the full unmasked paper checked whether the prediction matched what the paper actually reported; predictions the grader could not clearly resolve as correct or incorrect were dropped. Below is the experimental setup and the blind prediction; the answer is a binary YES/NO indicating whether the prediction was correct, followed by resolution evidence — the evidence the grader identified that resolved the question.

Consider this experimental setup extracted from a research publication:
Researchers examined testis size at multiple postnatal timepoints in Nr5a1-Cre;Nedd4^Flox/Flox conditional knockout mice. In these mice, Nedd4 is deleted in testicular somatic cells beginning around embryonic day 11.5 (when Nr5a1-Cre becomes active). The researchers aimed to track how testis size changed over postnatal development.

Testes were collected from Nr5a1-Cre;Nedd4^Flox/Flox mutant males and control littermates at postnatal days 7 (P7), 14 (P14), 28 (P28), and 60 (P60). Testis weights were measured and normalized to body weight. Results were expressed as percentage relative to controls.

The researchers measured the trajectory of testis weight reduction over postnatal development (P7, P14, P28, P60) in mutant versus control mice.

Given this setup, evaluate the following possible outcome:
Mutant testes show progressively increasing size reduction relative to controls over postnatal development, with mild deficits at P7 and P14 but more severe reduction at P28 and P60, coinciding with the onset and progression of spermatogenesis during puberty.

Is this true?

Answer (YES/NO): NO